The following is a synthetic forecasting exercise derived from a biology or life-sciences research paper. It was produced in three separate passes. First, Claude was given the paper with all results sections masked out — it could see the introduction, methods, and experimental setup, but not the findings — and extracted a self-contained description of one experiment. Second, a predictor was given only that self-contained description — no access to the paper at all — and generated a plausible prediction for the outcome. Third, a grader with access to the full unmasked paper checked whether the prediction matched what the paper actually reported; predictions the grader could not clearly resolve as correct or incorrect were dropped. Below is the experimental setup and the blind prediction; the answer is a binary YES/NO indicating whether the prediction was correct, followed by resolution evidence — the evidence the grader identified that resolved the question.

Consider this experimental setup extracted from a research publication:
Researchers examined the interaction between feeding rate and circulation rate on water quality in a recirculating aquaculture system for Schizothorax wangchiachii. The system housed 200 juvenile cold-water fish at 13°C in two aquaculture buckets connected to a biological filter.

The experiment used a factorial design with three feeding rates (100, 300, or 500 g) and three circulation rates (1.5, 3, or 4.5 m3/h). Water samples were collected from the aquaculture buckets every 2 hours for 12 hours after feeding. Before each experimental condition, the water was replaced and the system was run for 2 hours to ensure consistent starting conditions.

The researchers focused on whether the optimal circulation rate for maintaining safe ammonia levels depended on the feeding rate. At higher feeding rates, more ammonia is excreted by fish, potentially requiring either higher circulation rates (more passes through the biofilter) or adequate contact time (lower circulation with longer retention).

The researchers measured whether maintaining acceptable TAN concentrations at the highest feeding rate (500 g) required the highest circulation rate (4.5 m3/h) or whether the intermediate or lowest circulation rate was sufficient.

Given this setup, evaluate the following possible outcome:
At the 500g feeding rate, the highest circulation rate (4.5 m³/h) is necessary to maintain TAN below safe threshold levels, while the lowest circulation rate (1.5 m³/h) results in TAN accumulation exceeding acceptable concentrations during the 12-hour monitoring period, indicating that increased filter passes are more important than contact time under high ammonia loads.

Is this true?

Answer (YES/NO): NO